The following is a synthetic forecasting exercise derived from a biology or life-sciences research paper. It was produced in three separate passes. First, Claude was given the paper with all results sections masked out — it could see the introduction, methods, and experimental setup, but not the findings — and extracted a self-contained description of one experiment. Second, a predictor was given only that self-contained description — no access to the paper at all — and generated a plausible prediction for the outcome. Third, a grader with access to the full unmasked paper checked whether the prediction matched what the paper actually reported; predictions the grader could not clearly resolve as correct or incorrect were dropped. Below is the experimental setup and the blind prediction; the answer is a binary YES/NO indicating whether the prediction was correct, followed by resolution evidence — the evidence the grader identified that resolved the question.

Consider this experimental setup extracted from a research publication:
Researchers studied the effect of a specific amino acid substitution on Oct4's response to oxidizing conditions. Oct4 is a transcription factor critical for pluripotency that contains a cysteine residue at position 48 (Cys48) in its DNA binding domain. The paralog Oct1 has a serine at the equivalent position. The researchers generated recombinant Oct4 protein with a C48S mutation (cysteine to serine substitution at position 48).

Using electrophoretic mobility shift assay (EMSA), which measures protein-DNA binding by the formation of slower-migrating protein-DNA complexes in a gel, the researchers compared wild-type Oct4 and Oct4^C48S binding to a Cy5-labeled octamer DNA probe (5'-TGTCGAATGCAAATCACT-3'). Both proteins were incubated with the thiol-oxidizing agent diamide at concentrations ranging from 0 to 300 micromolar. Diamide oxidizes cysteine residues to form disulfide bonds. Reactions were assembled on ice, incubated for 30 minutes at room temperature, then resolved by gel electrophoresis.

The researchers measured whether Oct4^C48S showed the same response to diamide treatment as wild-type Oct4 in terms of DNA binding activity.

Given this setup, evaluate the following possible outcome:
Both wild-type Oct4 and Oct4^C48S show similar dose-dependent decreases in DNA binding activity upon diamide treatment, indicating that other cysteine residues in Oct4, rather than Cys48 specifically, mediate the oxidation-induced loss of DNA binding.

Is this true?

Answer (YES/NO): NO